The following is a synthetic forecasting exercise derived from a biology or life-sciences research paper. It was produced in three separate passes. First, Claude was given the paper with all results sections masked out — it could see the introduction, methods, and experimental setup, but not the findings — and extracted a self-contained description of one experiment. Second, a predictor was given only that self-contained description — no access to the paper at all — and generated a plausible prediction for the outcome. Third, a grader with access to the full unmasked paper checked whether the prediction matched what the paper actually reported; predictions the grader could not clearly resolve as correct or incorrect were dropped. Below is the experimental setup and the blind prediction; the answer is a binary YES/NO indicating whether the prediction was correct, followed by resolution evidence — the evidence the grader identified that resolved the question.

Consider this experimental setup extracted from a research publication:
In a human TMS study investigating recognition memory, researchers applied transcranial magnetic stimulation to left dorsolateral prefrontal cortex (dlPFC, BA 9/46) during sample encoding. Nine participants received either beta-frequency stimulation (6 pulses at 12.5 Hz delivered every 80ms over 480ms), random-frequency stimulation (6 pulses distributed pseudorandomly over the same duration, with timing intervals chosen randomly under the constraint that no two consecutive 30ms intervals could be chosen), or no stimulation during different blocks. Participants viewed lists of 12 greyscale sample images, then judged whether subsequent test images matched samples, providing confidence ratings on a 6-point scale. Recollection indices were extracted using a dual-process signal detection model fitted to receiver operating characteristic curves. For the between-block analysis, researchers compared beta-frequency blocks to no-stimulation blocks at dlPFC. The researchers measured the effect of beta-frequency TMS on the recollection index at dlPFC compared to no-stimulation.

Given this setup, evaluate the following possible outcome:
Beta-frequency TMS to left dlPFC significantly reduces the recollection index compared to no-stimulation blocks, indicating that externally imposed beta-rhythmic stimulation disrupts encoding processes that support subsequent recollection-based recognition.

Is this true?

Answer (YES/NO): YES